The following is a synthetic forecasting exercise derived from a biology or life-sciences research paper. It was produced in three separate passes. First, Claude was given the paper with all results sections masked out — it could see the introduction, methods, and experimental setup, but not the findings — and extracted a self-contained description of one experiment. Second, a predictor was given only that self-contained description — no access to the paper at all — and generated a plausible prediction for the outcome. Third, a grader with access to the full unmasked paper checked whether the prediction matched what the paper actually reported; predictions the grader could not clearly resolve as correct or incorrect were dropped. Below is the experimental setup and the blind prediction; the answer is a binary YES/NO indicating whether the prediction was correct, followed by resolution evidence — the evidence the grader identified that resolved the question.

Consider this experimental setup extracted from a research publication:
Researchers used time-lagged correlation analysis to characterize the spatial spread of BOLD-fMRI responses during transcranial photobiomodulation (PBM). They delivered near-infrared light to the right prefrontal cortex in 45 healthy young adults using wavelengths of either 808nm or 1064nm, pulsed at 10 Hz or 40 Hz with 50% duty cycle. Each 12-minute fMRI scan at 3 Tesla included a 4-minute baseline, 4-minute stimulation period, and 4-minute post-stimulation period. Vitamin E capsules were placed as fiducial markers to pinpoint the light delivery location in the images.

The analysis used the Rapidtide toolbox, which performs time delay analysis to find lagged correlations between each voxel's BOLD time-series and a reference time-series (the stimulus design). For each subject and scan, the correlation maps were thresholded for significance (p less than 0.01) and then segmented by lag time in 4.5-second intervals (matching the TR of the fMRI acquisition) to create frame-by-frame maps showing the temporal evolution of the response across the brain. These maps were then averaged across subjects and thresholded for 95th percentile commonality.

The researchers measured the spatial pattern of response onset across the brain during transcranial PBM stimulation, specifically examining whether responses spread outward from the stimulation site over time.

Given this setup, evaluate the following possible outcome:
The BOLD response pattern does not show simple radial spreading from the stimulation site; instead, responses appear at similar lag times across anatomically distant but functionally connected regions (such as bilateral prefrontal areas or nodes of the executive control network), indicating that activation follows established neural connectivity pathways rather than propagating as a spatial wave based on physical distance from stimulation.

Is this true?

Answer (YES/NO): NO